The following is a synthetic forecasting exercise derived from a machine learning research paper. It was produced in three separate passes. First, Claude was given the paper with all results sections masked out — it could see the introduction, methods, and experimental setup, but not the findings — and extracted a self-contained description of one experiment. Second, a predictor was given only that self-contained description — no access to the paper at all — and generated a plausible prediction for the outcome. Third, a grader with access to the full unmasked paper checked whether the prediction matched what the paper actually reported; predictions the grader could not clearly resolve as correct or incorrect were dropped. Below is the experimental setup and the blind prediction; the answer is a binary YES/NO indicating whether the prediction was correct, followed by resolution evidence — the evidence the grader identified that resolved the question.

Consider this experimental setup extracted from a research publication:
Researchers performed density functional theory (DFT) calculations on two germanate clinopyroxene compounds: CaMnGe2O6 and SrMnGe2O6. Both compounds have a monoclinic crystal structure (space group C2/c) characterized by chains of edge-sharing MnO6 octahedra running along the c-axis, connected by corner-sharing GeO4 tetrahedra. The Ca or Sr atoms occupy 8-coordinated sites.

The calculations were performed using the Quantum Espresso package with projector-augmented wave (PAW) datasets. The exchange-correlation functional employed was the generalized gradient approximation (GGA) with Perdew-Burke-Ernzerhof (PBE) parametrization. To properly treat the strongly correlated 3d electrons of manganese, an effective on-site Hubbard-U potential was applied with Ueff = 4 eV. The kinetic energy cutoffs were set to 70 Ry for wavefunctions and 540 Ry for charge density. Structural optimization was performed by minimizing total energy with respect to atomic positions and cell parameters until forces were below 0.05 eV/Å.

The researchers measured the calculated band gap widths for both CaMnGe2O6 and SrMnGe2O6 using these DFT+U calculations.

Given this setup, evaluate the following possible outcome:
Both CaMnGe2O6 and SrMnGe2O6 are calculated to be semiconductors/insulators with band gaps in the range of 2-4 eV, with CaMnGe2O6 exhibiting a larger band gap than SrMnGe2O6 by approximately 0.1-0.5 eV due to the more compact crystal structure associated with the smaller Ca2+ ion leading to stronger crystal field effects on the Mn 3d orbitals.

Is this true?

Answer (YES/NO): NO